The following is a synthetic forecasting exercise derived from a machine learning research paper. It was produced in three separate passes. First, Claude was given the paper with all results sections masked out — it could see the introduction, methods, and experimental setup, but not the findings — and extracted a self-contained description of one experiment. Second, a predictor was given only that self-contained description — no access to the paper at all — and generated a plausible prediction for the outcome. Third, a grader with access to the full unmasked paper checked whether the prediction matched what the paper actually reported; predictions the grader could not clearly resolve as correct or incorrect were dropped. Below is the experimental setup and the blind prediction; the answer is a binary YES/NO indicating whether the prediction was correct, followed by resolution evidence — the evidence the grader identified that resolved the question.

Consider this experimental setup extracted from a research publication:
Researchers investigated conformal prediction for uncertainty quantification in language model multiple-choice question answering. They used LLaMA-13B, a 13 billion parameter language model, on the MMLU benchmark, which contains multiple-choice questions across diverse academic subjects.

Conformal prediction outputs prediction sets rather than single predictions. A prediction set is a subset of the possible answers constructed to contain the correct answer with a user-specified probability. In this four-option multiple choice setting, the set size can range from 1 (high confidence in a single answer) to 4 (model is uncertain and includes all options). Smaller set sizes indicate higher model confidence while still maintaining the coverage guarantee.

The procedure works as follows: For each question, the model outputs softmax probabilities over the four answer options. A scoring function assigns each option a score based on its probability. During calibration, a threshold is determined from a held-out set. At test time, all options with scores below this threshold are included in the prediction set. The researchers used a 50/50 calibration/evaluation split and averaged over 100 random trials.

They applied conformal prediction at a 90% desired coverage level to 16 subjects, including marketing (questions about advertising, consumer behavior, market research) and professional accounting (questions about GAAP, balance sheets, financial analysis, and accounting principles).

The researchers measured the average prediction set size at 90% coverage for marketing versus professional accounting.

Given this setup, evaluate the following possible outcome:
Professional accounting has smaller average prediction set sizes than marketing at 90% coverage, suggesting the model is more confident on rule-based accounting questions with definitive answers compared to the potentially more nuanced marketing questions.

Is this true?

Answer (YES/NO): NO